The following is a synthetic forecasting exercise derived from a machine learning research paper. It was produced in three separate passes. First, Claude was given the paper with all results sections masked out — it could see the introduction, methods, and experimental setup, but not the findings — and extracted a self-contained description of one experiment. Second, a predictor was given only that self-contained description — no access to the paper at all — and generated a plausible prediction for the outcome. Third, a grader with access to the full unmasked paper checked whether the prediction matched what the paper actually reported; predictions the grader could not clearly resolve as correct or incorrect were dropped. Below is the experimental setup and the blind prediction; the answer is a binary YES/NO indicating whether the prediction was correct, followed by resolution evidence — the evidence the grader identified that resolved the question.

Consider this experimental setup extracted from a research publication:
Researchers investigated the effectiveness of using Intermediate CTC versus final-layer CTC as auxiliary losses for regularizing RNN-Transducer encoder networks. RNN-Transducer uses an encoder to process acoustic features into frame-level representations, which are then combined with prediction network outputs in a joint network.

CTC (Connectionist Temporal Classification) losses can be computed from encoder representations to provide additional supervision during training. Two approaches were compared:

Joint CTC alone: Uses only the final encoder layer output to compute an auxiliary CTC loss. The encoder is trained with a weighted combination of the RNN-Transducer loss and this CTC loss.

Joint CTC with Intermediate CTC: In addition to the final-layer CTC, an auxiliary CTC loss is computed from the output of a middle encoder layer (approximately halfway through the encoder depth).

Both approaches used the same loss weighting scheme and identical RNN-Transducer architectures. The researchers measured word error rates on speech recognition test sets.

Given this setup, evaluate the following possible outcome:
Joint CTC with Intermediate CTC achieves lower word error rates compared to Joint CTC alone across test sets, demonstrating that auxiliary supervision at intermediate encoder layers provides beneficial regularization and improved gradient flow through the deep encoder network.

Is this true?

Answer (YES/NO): NO